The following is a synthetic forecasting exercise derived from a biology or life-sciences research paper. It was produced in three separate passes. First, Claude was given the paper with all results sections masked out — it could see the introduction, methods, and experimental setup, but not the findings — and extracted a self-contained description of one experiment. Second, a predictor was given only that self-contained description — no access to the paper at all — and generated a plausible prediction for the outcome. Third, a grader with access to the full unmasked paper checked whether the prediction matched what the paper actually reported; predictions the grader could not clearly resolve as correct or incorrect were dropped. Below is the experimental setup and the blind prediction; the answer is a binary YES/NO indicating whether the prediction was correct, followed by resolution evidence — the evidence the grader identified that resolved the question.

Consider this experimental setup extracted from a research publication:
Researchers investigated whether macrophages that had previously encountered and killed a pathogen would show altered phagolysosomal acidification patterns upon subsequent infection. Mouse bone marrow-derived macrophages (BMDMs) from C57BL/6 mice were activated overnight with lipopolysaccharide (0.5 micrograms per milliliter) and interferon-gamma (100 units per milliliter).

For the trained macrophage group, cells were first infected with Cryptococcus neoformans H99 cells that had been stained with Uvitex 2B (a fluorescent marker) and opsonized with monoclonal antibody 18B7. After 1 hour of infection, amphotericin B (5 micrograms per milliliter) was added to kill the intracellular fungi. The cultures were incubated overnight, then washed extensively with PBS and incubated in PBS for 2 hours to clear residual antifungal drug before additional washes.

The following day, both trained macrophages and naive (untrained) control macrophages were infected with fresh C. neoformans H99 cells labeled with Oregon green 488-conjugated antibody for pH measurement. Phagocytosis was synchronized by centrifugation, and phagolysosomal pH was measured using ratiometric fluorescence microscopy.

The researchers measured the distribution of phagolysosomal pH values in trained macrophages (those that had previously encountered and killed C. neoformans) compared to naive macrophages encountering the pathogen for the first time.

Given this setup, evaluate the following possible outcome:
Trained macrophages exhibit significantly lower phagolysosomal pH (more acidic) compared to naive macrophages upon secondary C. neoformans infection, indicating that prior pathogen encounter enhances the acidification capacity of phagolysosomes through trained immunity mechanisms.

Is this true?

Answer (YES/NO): NO